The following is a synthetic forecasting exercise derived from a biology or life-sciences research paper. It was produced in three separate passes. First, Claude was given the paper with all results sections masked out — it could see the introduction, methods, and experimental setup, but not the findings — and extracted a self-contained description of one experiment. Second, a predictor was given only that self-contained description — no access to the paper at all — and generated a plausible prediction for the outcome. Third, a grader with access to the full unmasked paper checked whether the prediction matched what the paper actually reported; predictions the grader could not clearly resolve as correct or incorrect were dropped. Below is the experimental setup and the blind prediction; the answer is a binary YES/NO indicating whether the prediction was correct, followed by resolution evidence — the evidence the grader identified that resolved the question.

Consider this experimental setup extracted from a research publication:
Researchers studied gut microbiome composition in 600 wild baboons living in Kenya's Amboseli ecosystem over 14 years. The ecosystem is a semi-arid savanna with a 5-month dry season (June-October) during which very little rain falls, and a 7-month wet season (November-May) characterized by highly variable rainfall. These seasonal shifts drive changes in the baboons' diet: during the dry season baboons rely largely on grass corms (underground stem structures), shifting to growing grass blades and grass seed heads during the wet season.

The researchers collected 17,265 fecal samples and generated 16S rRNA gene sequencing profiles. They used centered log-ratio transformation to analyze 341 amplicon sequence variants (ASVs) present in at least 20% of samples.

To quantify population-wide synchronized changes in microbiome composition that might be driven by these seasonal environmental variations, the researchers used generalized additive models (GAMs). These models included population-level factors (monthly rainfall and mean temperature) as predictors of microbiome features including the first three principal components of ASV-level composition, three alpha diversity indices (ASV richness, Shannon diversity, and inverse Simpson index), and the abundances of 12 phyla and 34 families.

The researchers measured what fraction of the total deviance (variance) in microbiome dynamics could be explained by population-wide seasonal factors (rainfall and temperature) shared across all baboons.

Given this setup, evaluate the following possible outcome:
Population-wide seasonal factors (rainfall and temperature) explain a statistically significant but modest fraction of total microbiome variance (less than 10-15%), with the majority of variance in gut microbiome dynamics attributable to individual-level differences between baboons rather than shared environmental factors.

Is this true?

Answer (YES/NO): YES